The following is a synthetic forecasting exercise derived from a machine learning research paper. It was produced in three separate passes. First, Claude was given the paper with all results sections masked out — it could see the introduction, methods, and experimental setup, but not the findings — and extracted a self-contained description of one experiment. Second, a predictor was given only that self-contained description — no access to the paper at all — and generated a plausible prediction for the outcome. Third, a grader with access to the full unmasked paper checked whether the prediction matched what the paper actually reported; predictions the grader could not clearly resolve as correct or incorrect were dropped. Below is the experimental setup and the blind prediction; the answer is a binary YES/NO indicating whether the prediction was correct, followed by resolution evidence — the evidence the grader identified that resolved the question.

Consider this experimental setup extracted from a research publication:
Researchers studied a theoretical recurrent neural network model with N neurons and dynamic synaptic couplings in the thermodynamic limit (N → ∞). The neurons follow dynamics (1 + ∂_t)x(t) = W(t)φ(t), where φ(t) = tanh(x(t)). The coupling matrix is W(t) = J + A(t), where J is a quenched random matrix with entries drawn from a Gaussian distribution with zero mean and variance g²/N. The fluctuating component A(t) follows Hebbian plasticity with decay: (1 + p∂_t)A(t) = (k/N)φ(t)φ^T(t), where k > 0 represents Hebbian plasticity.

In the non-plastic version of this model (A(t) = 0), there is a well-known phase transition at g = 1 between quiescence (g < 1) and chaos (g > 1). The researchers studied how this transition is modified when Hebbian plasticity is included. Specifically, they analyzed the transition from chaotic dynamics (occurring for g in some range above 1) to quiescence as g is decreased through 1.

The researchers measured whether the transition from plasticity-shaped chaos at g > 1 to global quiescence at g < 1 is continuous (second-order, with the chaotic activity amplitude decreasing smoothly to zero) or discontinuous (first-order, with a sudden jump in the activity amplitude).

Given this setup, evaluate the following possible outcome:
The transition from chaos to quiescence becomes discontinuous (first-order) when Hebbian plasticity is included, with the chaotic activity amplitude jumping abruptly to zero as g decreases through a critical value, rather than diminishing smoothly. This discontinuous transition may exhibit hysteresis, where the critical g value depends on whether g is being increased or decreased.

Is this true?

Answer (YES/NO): NO